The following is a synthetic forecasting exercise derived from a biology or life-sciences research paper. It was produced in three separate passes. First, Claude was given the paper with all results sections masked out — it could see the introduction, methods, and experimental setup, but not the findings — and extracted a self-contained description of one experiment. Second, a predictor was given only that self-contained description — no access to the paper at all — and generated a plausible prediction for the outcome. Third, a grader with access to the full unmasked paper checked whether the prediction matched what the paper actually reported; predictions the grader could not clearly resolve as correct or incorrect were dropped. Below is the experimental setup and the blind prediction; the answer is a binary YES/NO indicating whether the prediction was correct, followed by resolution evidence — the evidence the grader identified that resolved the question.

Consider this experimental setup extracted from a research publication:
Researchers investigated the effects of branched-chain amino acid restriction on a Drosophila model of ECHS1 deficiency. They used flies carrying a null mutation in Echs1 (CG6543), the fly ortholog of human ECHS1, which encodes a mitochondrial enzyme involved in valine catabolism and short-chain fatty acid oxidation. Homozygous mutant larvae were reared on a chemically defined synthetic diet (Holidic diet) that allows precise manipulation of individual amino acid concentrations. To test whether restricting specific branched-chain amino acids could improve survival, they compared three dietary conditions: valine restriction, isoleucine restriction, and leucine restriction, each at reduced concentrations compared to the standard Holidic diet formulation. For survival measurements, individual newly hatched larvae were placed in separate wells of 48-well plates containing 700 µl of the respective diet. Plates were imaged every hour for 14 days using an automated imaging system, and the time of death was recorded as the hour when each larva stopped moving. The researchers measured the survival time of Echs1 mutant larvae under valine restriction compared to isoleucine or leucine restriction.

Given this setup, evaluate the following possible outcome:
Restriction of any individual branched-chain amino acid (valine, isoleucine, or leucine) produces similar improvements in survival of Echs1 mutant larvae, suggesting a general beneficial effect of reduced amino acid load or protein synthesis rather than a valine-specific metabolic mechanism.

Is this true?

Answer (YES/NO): NO